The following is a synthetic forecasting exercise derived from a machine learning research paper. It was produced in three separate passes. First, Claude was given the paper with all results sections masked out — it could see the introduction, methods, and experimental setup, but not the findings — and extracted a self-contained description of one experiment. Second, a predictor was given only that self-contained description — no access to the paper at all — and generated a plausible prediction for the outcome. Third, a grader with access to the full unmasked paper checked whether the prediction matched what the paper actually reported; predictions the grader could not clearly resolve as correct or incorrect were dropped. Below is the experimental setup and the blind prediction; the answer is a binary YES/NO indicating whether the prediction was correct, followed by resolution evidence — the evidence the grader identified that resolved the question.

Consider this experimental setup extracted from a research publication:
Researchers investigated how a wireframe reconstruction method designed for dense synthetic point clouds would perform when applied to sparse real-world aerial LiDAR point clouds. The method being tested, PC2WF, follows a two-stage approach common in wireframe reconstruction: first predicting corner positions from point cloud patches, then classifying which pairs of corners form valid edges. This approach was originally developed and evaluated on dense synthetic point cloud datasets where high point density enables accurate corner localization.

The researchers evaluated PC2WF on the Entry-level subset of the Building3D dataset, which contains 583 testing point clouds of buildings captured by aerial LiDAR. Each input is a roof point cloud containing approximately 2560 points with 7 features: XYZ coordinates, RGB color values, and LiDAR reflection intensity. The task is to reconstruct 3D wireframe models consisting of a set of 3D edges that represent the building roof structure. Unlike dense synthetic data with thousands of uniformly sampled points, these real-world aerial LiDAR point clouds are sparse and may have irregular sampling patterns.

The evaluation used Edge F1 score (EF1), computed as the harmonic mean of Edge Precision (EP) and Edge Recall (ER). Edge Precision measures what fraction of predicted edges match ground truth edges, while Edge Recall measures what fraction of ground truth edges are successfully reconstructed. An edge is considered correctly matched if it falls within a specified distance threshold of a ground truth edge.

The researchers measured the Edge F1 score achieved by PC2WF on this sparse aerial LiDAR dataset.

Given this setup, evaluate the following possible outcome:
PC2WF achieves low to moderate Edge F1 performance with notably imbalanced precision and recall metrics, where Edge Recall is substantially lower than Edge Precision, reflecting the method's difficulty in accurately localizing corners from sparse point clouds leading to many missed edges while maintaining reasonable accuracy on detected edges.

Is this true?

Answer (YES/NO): NO